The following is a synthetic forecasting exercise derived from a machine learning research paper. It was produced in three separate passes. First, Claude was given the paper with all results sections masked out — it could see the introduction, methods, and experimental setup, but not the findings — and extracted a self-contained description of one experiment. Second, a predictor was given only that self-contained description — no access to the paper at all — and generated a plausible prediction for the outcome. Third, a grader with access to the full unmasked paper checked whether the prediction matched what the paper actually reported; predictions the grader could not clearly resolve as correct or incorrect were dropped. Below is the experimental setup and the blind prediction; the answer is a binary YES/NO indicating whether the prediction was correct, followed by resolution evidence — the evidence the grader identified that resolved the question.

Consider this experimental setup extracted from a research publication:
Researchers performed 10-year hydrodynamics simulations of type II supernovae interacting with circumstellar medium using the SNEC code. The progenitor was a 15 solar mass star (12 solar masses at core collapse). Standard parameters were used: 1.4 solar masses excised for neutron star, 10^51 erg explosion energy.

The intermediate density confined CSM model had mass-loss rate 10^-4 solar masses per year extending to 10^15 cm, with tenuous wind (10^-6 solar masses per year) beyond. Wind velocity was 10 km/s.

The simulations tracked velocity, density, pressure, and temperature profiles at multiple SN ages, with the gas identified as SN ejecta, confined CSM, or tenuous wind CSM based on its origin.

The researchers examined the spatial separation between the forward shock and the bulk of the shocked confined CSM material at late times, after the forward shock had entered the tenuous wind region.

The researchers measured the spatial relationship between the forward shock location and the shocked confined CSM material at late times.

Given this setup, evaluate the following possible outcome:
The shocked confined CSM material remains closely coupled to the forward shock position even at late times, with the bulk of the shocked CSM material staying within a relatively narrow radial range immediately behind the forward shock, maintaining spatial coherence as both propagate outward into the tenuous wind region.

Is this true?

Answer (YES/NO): NO